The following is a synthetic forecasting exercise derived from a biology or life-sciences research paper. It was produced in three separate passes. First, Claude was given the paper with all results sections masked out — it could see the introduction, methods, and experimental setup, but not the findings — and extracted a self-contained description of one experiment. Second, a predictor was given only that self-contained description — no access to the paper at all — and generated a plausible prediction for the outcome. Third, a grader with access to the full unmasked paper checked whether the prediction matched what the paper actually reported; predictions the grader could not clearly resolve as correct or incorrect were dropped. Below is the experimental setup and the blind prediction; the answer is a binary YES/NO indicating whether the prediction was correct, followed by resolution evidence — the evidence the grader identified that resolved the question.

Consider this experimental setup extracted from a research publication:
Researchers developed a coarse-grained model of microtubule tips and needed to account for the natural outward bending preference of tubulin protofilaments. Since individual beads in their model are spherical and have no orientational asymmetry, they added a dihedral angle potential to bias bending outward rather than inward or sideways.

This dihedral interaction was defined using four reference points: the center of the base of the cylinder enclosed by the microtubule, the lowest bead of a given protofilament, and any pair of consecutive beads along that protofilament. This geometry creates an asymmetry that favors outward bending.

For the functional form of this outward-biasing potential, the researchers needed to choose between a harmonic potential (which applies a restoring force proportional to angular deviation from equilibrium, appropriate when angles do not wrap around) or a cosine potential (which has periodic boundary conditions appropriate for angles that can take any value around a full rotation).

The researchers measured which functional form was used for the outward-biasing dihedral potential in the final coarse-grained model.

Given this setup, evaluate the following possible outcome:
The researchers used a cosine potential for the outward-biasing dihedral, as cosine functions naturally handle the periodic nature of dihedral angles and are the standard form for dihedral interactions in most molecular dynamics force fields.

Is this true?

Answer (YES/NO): NO